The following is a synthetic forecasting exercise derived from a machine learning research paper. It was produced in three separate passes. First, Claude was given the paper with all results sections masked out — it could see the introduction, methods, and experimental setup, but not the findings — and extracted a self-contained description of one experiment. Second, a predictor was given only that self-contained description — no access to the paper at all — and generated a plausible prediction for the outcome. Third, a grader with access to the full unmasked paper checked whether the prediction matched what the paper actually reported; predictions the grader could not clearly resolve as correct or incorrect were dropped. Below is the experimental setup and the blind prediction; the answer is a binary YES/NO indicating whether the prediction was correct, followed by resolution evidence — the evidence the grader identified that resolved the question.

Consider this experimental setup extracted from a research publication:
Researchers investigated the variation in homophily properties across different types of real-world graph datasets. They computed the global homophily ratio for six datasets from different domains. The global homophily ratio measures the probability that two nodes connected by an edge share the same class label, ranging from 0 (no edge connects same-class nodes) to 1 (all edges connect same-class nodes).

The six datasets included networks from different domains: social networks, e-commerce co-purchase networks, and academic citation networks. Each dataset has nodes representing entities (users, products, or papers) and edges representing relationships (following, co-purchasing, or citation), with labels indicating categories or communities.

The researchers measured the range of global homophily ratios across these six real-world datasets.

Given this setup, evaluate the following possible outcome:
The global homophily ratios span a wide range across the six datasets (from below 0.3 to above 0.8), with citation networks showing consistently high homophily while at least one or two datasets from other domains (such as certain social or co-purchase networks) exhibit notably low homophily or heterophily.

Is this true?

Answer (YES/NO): NO